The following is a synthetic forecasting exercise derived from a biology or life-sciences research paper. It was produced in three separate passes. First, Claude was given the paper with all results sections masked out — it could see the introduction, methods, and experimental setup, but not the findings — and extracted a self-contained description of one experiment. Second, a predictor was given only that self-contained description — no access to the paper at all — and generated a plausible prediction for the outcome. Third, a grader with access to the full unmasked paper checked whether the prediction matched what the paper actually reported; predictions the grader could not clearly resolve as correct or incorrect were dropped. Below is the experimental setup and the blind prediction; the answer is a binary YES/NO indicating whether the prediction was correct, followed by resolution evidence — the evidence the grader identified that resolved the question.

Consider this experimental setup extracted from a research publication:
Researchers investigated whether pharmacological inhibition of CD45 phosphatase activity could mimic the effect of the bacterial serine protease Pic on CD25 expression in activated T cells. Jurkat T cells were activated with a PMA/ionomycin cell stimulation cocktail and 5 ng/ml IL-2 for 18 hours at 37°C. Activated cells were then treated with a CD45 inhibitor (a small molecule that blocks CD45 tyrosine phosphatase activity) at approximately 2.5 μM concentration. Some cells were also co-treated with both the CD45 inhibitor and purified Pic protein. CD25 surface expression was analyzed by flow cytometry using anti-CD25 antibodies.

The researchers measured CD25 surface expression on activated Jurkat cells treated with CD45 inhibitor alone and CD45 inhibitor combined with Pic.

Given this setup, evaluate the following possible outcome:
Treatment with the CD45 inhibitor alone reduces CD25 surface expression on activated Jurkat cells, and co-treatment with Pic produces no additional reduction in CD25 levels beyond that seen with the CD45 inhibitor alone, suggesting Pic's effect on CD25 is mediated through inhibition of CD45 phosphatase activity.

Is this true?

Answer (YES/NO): NO